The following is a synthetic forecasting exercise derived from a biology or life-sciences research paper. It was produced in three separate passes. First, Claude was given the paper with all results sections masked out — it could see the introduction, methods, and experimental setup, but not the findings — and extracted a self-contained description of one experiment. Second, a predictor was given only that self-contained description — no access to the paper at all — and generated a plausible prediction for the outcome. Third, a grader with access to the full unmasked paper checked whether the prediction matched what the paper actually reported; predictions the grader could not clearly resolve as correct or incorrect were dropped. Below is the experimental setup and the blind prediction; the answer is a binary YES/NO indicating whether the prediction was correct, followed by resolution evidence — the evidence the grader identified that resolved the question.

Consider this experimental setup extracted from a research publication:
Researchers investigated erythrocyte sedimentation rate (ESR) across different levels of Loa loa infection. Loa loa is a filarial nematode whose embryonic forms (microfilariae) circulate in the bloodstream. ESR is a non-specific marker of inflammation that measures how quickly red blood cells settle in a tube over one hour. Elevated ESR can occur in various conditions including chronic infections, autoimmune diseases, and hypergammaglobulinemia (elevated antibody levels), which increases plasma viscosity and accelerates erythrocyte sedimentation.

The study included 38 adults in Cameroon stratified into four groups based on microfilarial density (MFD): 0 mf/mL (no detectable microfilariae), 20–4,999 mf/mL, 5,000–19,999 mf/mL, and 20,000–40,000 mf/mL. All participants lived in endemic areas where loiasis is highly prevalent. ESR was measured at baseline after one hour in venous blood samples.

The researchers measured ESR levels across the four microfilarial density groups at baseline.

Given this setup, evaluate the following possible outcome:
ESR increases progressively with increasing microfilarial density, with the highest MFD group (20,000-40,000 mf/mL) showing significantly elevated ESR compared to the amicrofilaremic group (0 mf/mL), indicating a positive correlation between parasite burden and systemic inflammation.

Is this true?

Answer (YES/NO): NO